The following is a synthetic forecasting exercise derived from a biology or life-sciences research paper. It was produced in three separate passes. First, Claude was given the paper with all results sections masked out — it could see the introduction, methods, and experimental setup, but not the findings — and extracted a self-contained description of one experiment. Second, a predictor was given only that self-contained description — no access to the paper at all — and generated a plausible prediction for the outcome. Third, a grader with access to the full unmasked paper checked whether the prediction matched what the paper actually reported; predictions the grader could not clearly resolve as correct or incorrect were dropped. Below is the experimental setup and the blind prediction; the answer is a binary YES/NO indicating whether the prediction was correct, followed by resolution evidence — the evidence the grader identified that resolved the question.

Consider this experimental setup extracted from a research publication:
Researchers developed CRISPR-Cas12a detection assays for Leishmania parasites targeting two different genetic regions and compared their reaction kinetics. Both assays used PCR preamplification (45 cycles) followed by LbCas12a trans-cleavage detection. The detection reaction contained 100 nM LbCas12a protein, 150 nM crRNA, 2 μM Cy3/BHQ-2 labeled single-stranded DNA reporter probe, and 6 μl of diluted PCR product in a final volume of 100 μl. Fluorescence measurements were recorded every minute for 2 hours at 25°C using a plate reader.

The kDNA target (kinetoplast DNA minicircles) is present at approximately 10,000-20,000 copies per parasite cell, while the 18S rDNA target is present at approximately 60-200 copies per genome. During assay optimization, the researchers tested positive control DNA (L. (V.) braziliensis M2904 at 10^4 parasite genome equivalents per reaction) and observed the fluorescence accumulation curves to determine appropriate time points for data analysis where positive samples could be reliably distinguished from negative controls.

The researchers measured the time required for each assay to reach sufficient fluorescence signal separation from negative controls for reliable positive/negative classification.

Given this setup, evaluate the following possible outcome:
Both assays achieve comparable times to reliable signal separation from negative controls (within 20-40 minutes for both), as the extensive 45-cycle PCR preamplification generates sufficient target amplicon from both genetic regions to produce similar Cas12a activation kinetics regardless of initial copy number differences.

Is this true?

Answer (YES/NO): NO